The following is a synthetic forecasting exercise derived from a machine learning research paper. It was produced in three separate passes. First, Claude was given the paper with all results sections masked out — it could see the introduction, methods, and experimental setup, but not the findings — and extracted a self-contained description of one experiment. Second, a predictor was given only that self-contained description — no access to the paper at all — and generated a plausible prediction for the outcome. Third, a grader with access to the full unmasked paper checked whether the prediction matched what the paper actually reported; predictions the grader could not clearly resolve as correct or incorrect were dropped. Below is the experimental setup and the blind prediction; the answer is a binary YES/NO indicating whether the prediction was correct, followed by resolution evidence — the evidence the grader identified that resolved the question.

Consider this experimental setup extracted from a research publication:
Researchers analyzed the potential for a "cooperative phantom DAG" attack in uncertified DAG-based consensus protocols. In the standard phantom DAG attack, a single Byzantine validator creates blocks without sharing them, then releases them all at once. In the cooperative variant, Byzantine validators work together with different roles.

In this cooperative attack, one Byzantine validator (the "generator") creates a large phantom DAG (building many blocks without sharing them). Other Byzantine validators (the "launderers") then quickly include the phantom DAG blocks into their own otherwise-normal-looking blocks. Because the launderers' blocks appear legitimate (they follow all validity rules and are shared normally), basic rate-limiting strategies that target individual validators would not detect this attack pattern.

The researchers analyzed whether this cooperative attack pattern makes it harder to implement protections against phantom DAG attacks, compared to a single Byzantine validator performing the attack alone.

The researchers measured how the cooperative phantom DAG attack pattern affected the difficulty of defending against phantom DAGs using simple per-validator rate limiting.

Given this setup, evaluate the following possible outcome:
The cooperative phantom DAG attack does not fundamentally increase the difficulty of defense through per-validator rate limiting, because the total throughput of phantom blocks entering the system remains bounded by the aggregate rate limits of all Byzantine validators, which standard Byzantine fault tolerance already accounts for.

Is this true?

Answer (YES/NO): NO